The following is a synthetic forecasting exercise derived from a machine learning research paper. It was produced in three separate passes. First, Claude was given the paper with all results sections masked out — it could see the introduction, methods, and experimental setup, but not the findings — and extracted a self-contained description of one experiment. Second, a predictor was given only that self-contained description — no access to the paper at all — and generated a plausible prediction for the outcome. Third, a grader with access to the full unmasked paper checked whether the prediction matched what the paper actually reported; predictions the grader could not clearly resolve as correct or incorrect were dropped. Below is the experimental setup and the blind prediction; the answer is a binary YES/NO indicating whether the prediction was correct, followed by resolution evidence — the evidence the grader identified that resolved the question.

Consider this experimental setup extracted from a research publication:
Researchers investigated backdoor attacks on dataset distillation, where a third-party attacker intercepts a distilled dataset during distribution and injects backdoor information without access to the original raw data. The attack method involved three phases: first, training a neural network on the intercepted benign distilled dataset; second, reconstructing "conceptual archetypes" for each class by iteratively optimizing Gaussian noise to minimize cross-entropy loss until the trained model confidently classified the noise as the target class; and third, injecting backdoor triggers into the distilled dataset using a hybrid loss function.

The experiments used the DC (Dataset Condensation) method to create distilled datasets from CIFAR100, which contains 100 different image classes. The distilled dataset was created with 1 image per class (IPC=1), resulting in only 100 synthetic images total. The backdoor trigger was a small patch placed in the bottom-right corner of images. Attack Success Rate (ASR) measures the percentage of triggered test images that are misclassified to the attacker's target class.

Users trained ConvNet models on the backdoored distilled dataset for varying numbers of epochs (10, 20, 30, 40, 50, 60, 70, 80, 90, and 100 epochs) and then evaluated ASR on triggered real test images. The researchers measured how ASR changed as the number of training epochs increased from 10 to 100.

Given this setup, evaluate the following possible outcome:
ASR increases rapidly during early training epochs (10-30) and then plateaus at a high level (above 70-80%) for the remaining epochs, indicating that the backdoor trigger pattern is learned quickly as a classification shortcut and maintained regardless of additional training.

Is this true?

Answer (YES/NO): YES